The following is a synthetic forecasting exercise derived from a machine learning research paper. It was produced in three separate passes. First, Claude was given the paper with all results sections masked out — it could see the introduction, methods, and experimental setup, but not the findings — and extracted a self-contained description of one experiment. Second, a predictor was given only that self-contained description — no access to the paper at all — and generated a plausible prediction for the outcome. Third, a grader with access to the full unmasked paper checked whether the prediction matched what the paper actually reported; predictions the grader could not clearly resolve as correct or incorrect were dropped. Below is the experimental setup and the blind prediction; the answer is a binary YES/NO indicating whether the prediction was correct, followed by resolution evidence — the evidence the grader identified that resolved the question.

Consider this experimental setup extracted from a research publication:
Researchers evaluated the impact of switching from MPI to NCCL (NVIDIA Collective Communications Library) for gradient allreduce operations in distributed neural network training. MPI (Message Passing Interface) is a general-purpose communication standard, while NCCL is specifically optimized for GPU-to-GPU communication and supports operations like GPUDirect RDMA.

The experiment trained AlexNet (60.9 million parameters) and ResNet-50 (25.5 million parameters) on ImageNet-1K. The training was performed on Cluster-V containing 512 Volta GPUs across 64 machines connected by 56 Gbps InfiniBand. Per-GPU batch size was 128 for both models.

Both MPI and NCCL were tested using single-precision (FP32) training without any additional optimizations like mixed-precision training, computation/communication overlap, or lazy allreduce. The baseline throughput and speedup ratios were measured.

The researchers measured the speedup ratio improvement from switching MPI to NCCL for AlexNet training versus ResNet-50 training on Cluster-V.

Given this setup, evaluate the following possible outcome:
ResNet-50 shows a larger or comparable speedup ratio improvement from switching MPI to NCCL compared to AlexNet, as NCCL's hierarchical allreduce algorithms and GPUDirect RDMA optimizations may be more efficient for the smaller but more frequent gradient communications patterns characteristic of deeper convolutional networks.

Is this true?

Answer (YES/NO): NO